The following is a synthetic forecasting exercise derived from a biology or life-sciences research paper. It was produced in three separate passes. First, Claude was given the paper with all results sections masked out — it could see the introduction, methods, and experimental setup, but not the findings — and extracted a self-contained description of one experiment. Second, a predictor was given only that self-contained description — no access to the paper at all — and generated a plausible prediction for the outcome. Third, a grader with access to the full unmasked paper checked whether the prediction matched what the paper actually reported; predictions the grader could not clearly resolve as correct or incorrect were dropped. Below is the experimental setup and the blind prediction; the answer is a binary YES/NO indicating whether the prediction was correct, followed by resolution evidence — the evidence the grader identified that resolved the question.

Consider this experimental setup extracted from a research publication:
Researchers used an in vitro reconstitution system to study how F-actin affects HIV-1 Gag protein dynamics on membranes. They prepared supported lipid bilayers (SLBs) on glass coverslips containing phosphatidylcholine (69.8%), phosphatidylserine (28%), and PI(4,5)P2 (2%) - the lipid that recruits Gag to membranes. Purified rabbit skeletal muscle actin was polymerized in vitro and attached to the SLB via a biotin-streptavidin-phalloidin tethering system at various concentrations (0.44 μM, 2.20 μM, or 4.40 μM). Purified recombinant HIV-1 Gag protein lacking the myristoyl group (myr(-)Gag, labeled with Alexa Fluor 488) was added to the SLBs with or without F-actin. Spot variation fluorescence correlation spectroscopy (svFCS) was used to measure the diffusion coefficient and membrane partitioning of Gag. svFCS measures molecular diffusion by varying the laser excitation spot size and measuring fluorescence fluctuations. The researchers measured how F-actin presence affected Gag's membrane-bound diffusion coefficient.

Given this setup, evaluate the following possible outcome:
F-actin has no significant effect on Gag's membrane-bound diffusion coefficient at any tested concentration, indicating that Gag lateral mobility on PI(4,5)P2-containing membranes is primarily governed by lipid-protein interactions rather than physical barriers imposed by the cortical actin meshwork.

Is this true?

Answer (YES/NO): NO